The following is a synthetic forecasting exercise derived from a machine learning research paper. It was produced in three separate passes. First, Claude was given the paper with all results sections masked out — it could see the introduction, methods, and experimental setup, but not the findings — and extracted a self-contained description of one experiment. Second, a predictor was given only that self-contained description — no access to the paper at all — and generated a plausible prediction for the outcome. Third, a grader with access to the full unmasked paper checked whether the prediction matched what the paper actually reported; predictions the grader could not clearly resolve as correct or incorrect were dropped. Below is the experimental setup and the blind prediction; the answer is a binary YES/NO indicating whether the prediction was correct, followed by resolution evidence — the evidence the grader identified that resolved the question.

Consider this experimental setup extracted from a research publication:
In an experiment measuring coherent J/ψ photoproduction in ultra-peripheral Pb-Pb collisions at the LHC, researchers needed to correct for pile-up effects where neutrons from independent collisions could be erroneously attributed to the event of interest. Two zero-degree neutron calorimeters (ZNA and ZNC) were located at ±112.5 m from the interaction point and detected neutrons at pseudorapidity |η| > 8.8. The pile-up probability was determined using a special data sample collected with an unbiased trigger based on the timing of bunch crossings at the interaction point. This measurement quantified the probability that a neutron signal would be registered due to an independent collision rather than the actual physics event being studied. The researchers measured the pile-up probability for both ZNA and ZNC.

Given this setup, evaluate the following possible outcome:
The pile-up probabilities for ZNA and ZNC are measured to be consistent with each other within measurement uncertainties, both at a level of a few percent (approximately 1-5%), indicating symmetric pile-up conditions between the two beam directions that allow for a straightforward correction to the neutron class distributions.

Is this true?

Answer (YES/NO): YES